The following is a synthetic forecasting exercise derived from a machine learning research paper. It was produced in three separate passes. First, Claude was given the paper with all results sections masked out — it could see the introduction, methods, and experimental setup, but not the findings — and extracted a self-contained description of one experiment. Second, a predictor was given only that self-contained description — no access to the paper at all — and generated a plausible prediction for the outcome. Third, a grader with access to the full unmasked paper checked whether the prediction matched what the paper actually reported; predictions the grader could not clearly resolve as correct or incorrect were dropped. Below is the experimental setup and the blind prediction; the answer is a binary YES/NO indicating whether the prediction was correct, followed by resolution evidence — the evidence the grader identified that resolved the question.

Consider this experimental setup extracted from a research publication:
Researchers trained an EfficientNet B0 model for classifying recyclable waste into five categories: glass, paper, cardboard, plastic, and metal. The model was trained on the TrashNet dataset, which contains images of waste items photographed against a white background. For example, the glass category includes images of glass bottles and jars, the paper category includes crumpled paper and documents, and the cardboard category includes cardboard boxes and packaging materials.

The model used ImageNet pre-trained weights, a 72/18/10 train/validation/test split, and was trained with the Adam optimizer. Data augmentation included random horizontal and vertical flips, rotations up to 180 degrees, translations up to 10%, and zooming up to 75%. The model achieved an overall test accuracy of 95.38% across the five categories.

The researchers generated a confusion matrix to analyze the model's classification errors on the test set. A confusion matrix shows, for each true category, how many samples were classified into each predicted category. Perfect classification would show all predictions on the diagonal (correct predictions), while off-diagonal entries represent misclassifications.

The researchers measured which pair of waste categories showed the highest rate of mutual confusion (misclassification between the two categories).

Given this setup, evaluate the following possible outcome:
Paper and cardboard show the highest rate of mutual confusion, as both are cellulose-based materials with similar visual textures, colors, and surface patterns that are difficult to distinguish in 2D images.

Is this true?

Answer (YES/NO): YES